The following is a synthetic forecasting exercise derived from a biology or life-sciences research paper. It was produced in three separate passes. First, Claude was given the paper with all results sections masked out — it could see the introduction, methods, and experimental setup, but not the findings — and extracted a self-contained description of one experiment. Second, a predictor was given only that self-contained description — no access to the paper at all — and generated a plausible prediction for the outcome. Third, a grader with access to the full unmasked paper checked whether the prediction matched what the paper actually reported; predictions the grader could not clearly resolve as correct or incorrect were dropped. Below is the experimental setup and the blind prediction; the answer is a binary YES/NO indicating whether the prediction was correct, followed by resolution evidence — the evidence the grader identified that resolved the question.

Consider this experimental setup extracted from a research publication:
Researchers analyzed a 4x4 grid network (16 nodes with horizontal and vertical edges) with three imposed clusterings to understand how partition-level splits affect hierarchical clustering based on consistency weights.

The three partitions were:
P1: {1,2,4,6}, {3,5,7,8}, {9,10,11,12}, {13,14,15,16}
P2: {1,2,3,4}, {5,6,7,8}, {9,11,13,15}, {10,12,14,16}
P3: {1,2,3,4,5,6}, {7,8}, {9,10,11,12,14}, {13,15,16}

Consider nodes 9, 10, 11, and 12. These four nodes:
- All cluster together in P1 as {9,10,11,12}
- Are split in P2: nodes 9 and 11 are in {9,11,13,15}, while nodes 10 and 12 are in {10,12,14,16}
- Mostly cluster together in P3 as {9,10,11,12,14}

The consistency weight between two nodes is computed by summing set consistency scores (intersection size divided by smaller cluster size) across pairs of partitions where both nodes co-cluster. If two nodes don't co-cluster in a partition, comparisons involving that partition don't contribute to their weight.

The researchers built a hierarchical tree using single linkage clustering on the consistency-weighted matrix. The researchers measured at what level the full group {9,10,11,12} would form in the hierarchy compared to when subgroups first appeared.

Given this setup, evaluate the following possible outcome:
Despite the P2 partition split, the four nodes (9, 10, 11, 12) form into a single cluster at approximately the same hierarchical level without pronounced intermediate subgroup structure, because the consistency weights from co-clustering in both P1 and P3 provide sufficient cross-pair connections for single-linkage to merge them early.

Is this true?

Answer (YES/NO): NO